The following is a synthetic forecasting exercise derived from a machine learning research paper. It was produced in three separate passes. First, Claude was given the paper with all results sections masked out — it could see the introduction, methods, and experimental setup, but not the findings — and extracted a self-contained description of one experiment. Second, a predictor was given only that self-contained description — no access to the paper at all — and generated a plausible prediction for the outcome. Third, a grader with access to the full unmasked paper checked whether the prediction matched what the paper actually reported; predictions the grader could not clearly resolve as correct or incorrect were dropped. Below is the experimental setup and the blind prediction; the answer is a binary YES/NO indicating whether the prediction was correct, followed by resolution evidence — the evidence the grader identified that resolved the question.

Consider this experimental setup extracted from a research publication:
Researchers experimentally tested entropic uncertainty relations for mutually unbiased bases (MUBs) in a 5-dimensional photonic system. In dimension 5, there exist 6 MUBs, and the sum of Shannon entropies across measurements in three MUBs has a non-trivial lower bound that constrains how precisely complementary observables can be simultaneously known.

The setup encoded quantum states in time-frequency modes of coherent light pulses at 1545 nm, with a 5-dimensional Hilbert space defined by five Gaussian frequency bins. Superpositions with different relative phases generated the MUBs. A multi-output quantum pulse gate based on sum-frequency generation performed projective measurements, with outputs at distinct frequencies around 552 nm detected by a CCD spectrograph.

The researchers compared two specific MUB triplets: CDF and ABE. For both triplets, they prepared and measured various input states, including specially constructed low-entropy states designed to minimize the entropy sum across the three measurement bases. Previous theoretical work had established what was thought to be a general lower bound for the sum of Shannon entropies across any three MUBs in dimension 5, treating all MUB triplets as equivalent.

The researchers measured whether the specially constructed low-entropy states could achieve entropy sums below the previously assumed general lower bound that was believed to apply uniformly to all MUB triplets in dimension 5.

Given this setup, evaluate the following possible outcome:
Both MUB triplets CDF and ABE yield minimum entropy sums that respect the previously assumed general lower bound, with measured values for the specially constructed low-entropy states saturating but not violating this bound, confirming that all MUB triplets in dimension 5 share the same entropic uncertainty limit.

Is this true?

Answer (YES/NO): NO